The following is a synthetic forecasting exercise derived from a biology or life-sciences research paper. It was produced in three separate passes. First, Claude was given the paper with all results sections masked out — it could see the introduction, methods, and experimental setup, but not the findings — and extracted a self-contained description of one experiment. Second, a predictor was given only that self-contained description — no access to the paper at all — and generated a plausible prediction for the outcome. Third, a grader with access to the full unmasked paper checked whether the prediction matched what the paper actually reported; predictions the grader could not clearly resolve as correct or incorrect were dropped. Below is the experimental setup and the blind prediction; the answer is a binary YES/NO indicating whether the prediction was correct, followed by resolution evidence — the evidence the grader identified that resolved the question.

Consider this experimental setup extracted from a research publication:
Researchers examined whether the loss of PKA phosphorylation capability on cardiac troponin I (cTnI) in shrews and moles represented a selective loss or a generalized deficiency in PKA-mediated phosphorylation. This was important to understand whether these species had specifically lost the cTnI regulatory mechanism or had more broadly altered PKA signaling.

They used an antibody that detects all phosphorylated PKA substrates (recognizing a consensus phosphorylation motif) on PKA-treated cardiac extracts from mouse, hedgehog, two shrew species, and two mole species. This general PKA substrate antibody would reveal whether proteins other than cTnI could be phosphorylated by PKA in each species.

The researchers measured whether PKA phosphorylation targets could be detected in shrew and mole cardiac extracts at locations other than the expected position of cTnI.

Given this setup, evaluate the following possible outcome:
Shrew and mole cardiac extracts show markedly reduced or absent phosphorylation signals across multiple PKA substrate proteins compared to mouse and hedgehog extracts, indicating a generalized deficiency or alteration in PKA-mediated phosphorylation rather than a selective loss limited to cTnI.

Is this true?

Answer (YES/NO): NO